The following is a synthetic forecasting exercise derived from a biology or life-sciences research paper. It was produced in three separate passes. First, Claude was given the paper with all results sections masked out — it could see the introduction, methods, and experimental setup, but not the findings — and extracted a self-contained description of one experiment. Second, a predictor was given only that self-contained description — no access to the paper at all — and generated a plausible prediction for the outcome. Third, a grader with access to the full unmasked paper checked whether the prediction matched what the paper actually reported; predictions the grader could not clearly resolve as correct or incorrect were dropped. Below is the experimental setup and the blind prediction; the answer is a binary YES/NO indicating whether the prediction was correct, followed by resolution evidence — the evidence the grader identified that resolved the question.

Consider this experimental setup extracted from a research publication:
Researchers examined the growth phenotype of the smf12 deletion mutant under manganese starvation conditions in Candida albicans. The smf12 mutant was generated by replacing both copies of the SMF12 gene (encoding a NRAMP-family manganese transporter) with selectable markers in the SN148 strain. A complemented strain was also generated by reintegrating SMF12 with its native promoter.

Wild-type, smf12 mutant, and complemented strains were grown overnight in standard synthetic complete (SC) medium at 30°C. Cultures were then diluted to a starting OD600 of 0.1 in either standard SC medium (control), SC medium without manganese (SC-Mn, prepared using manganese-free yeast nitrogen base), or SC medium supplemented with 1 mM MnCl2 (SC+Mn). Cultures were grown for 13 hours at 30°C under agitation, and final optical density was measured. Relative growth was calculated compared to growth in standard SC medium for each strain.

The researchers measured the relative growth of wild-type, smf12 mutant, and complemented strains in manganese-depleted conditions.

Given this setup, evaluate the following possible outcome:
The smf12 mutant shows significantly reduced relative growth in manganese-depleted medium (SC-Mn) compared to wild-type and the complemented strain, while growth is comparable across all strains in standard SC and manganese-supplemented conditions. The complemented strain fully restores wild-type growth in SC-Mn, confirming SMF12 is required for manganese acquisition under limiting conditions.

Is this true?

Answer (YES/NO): NO